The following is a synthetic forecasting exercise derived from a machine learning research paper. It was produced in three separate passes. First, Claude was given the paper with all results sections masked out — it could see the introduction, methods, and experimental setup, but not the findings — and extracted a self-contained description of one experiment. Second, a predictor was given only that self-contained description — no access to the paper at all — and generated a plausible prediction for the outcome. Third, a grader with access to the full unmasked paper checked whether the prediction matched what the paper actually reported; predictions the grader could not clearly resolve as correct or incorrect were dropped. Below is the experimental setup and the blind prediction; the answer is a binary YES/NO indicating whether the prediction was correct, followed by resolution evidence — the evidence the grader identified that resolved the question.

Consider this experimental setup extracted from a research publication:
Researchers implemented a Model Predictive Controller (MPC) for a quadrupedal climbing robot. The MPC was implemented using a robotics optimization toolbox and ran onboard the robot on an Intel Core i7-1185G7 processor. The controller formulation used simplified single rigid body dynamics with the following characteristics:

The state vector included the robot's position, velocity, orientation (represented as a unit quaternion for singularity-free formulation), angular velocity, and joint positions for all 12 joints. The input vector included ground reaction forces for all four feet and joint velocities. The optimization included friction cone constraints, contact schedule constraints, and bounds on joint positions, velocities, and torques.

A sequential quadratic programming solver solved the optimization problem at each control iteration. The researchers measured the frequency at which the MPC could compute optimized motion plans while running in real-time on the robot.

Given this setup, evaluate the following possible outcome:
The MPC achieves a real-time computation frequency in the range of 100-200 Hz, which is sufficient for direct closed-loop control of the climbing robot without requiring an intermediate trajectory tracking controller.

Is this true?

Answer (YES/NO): YES